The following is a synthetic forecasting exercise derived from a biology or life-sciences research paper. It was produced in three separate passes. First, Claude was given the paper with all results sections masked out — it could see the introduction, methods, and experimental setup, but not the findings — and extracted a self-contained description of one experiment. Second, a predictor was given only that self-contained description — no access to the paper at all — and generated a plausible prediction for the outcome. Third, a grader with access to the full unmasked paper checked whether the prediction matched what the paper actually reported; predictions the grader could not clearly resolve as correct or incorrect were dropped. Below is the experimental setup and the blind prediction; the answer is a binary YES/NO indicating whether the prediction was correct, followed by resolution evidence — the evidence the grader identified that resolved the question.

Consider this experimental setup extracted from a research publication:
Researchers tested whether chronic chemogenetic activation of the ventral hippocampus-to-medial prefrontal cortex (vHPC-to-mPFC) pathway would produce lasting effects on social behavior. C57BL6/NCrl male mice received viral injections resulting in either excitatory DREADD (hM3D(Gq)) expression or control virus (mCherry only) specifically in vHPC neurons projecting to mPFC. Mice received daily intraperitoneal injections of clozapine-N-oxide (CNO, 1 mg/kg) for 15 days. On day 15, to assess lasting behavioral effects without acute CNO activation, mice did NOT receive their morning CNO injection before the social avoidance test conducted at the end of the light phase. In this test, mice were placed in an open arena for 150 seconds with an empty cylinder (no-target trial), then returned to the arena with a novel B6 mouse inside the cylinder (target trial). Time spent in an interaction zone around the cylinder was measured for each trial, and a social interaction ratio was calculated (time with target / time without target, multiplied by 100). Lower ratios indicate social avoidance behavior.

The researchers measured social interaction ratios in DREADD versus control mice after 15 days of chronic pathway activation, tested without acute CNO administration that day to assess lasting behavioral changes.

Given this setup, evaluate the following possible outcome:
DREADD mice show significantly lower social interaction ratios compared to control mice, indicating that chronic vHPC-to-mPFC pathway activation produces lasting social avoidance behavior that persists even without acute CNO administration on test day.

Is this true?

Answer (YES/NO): NO